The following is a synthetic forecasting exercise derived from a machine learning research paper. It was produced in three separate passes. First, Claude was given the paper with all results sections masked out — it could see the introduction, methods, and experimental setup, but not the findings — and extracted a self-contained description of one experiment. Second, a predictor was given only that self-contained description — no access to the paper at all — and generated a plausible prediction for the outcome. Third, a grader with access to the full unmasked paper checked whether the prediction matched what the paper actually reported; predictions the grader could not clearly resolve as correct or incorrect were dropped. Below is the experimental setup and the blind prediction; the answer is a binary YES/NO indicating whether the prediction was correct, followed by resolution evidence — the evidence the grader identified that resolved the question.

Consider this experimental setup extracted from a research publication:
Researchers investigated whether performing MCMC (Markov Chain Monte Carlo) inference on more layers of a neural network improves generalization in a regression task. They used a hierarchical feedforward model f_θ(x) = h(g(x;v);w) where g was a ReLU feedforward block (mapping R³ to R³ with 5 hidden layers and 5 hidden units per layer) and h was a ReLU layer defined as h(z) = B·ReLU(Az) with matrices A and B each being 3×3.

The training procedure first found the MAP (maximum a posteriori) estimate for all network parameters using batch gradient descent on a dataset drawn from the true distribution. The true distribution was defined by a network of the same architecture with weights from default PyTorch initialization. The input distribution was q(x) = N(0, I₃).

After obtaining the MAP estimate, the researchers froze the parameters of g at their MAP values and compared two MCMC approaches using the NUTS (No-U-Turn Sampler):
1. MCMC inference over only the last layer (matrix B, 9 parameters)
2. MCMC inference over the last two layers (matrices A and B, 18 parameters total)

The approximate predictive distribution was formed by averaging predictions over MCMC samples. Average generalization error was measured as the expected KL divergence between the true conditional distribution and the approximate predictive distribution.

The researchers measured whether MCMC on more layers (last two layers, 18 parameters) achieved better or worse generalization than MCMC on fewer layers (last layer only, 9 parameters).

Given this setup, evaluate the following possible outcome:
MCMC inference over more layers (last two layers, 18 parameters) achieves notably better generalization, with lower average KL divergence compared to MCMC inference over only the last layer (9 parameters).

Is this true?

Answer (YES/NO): NO